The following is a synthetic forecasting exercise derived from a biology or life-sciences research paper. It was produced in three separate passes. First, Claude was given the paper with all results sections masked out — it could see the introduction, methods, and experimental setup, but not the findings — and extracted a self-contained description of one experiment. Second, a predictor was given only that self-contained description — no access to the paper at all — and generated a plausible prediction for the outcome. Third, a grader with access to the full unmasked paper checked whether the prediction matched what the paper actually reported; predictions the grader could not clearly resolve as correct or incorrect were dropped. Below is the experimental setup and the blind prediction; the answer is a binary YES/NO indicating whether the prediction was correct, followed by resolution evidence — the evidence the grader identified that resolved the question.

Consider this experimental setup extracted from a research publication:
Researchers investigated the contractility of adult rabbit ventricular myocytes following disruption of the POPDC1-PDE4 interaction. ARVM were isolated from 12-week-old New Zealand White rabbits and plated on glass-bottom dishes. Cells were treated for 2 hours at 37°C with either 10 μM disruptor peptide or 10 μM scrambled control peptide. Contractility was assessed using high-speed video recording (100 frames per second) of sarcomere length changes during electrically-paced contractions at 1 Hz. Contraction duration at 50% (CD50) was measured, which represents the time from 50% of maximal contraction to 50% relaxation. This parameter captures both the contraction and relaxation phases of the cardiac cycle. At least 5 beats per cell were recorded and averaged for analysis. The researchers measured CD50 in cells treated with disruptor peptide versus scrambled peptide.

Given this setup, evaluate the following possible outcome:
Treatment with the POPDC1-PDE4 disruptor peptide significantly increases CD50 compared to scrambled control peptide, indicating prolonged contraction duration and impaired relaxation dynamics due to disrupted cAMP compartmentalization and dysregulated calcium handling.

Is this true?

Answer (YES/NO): NO